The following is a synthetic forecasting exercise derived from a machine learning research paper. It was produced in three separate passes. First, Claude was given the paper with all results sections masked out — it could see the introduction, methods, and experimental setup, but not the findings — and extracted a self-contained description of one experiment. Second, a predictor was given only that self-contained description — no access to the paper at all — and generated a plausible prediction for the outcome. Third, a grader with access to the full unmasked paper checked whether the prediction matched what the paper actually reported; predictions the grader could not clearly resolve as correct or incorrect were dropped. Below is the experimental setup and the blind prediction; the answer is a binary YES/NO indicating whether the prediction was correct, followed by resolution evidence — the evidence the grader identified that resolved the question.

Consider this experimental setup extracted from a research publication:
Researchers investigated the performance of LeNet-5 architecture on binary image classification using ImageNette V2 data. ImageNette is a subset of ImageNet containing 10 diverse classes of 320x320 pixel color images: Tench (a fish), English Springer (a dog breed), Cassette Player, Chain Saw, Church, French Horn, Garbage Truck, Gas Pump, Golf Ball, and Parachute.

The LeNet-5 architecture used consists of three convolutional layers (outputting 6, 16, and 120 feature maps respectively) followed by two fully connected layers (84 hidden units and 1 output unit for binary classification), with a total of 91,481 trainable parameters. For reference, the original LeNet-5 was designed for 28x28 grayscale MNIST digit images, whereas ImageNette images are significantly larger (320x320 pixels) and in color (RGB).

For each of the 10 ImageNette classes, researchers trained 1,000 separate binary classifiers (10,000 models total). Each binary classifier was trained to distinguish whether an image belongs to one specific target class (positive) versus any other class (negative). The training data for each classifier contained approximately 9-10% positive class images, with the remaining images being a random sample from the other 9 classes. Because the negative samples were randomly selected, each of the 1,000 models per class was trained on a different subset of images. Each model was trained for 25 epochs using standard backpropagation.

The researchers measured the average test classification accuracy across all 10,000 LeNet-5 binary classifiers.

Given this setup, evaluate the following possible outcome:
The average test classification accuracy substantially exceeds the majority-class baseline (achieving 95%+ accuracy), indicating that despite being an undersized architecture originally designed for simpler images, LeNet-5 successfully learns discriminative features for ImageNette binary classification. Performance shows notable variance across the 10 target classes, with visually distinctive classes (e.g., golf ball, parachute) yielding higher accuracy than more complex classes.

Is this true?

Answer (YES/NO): NO